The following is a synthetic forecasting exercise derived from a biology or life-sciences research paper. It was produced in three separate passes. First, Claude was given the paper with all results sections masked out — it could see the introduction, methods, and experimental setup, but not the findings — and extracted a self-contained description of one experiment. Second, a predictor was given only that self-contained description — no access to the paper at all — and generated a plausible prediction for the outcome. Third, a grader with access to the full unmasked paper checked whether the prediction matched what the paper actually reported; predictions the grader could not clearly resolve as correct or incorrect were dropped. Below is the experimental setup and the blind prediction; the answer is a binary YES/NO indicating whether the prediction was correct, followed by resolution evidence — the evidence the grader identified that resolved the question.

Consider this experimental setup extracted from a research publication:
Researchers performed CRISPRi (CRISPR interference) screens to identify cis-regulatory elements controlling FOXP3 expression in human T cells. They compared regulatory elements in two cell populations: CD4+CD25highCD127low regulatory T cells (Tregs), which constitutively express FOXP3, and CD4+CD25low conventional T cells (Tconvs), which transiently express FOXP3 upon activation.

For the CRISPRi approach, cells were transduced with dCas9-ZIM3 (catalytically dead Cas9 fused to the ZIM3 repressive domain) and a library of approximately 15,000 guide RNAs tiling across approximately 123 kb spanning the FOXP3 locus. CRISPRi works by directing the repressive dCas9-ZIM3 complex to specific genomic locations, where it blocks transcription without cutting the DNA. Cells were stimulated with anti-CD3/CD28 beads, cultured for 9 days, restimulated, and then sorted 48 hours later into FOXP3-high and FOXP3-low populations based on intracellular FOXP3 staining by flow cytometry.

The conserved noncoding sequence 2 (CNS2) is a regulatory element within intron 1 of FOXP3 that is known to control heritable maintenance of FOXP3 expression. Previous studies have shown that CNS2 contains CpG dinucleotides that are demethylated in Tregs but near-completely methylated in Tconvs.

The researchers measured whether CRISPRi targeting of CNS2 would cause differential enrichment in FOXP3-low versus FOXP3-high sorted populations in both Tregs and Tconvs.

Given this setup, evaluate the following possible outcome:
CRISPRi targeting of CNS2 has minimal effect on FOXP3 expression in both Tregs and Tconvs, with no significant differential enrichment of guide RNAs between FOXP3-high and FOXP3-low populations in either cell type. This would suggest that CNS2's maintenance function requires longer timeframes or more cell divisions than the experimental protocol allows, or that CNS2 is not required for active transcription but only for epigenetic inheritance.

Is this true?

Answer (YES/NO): NO